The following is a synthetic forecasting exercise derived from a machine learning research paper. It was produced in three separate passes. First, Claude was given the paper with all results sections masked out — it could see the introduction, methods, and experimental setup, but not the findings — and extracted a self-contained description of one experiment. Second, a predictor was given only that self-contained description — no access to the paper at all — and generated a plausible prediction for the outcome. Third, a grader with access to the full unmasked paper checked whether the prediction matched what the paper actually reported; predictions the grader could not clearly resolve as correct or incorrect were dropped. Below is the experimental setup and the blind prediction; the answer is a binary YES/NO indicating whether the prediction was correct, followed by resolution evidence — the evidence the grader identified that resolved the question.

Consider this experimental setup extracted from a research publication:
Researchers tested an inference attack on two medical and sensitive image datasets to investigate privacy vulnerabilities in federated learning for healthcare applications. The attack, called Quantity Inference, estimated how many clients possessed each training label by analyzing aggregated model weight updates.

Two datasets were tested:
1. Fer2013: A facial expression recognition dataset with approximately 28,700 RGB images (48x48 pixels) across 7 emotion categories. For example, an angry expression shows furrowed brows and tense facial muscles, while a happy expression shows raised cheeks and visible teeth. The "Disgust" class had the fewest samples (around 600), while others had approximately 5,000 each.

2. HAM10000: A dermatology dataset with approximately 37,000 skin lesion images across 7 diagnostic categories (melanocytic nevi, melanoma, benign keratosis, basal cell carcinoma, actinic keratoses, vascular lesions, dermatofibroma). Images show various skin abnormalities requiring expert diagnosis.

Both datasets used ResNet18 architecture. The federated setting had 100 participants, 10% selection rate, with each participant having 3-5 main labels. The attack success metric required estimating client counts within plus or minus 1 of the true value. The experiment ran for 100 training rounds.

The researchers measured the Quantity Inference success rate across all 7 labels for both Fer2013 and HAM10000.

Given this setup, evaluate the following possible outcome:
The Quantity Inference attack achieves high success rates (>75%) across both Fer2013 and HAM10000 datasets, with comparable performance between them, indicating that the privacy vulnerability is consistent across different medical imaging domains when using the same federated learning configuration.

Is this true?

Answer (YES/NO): YES